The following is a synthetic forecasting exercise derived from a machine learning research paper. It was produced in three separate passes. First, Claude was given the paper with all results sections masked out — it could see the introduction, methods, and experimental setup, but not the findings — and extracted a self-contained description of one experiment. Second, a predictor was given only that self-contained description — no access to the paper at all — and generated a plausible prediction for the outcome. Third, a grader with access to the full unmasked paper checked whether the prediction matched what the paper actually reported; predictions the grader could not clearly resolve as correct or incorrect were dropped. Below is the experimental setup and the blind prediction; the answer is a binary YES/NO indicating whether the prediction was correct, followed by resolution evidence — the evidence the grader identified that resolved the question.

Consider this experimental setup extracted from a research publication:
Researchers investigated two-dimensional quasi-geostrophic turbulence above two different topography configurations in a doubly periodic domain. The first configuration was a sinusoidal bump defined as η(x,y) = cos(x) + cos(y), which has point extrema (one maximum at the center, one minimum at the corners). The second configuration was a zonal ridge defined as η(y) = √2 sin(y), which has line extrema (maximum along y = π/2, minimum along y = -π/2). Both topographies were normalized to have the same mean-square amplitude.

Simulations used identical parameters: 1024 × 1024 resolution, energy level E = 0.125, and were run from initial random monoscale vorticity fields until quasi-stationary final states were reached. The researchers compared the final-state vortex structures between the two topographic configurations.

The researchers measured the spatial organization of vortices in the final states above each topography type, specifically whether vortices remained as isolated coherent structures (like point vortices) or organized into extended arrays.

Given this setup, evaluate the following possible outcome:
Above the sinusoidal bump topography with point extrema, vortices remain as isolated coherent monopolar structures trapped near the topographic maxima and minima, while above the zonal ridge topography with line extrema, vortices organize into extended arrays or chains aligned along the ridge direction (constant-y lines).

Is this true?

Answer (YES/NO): YES